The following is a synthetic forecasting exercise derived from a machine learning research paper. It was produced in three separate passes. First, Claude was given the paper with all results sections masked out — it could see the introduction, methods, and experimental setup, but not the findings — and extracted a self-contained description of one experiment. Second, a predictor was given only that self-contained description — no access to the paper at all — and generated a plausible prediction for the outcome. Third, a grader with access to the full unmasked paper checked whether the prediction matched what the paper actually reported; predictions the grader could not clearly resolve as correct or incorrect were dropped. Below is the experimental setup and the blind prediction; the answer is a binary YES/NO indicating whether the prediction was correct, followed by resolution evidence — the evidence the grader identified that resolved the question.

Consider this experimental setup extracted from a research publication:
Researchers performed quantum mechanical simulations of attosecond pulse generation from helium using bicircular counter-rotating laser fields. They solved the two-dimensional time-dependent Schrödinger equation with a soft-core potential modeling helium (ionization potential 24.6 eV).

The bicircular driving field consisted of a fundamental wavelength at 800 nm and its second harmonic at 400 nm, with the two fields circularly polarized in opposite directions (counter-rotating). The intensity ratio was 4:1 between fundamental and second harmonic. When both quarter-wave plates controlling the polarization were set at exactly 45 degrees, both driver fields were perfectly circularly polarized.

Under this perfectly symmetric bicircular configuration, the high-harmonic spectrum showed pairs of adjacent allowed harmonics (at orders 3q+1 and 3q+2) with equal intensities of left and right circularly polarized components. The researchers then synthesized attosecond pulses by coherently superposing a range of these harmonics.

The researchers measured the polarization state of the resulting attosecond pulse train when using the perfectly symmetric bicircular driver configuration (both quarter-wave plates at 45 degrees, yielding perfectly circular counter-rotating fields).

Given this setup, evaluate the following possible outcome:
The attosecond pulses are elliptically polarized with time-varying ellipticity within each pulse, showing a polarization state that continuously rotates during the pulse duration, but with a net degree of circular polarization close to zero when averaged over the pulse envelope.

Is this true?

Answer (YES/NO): NO